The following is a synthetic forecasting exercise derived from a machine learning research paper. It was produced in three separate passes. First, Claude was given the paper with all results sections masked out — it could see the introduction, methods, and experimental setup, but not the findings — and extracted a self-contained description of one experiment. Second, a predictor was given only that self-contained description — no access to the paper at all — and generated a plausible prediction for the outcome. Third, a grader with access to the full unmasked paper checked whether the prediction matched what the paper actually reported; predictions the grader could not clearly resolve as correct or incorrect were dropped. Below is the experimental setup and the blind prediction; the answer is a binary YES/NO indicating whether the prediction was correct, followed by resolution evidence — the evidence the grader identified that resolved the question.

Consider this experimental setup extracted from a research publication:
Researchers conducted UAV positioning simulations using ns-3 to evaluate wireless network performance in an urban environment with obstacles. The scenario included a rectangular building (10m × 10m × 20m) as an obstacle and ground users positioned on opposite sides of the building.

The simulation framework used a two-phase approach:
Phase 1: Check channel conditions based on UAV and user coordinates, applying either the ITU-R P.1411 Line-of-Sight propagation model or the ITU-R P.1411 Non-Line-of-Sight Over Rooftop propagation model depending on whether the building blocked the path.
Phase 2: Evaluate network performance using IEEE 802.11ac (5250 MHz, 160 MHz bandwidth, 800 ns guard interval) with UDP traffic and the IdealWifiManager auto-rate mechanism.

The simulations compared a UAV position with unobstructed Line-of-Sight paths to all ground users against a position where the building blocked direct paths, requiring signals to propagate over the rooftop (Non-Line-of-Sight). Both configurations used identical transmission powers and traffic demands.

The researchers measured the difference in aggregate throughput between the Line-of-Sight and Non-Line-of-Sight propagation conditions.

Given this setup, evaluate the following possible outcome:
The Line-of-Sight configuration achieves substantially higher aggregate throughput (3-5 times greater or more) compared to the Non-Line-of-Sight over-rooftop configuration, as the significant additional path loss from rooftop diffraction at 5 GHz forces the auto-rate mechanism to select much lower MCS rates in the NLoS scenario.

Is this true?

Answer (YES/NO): NO